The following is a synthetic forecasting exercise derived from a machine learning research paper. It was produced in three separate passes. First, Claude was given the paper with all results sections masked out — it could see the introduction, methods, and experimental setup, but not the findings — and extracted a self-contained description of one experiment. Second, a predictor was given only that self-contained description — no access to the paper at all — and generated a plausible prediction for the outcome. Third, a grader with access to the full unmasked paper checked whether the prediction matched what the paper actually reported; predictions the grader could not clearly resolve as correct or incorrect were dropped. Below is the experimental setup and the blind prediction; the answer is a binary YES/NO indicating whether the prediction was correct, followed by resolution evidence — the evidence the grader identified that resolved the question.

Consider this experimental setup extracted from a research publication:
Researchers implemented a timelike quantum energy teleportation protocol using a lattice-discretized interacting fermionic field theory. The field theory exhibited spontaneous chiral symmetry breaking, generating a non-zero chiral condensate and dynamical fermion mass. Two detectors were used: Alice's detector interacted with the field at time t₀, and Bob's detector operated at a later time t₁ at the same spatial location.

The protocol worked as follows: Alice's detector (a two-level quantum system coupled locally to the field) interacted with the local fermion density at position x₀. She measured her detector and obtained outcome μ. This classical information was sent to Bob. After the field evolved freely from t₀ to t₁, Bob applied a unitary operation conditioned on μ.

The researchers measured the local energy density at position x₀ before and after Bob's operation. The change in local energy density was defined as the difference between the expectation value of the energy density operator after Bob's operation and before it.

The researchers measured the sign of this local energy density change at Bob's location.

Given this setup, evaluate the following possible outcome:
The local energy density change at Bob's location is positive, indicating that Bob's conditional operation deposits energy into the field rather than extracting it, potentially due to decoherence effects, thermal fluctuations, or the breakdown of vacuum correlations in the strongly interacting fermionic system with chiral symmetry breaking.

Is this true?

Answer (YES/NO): NO